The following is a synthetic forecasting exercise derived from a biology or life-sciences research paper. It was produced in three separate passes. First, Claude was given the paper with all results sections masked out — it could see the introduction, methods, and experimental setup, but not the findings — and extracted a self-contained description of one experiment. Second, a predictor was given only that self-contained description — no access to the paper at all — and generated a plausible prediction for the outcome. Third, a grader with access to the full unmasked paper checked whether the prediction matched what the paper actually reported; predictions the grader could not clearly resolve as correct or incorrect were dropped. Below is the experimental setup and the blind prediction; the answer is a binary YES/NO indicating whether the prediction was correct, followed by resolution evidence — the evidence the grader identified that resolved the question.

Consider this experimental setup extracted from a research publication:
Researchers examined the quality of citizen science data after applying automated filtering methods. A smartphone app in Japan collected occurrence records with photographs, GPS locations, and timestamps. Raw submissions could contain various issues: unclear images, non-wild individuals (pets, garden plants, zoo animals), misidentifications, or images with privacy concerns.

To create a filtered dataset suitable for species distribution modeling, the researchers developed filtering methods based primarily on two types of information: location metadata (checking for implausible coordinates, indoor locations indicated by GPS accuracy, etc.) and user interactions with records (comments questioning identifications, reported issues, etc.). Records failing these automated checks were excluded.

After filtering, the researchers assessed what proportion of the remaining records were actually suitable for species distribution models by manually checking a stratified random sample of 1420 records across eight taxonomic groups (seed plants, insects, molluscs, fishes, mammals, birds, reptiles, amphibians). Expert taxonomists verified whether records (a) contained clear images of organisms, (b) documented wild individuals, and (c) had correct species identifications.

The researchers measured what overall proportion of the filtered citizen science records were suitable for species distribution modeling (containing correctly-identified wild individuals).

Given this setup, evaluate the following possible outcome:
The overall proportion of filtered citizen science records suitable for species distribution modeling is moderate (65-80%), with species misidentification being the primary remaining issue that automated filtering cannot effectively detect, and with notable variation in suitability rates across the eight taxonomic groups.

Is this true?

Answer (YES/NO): NO